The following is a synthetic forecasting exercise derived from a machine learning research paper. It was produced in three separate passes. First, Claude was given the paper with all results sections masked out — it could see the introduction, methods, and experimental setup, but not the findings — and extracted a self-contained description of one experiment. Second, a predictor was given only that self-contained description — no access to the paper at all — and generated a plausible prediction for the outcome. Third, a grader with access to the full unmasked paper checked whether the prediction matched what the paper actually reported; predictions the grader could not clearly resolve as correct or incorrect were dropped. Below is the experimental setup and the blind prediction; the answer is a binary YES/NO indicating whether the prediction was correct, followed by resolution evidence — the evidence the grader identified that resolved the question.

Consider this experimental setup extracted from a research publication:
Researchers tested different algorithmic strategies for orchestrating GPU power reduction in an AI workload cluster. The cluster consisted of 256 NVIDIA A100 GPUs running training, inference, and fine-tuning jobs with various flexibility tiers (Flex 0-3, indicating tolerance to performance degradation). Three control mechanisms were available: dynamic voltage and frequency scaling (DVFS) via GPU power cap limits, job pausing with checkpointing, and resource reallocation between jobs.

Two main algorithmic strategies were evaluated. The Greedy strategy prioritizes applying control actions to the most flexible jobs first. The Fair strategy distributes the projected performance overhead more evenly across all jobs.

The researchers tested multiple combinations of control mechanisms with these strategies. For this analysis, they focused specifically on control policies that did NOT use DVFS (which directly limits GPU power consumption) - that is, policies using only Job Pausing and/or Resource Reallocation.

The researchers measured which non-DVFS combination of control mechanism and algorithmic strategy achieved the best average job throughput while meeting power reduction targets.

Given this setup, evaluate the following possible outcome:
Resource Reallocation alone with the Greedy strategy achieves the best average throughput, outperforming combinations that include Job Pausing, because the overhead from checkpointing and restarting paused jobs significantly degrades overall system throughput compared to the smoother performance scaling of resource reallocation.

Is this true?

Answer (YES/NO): NO